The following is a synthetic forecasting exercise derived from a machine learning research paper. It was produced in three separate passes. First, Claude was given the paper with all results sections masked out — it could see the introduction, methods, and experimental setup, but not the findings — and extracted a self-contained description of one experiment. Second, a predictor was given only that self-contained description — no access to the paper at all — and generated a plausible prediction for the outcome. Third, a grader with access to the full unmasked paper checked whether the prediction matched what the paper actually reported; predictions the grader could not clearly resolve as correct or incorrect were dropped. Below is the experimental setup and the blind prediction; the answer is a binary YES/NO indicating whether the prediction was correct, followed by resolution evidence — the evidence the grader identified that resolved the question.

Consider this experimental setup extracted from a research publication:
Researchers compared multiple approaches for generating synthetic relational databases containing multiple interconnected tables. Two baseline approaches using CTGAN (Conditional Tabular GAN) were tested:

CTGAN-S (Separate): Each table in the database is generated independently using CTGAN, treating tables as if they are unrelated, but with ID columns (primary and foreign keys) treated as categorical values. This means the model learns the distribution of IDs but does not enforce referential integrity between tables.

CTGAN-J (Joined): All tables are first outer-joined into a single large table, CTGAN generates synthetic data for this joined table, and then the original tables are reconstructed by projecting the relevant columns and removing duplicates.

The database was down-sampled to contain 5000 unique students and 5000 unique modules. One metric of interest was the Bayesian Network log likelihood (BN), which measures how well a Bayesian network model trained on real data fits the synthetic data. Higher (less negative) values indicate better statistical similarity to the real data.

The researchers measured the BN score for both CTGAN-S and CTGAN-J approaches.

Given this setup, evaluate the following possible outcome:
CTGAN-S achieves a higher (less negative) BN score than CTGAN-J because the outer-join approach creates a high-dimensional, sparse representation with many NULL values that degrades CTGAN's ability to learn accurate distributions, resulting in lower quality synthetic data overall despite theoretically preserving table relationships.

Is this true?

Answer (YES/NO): NO